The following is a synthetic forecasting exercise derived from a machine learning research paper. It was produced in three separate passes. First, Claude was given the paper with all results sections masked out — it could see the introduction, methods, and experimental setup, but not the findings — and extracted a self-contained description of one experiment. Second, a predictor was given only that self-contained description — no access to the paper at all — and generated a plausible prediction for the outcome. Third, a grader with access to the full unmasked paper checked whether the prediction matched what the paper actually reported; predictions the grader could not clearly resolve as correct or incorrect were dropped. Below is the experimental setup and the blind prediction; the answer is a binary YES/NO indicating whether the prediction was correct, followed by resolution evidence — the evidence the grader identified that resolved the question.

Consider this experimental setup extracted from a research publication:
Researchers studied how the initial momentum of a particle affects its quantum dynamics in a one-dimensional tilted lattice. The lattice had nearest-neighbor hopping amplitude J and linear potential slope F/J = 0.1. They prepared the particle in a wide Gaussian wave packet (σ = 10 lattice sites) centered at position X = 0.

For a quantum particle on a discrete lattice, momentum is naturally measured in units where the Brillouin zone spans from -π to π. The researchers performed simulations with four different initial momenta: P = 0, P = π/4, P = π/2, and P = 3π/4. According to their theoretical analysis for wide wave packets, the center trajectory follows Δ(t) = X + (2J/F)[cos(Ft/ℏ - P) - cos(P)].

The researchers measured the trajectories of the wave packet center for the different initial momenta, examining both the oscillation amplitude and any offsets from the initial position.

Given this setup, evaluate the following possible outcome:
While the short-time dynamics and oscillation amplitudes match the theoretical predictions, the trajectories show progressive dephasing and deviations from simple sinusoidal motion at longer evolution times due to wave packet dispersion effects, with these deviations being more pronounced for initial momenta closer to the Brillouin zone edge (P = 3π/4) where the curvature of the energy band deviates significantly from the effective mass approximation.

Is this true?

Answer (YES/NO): NO